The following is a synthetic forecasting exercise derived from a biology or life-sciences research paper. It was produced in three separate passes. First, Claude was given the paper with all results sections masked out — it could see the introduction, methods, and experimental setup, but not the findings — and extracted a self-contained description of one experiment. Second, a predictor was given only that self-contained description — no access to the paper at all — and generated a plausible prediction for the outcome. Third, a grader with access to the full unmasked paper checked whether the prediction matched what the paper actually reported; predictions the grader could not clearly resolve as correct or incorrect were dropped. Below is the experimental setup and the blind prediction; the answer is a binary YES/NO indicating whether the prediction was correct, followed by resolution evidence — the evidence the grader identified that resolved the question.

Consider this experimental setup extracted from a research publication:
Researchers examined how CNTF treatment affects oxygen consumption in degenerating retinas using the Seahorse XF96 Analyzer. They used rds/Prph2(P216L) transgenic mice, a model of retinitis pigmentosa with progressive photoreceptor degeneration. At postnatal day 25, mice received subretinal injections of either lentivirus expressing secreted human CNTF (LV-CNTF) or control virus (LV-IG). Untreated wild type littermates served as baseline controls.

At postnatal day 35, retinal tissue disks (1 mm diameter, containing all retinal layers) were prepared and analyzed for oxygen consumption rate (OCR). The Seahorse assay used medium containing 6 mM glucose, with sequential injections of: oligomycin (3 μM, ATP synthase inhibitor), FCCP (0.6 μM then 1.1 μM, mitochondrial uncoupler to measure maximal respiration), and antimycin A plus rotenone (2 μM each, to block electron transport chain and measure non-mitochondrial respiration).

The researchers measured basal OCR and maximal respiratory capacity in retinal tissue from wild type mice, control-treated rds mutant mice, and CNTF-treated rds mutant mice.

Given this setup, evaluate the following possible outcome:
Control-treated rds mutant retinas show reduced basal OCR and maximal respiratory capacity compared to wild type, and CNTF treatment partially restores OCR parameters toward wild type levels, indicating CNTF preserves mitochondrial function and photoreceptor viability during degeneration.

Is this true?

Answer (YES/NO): NO